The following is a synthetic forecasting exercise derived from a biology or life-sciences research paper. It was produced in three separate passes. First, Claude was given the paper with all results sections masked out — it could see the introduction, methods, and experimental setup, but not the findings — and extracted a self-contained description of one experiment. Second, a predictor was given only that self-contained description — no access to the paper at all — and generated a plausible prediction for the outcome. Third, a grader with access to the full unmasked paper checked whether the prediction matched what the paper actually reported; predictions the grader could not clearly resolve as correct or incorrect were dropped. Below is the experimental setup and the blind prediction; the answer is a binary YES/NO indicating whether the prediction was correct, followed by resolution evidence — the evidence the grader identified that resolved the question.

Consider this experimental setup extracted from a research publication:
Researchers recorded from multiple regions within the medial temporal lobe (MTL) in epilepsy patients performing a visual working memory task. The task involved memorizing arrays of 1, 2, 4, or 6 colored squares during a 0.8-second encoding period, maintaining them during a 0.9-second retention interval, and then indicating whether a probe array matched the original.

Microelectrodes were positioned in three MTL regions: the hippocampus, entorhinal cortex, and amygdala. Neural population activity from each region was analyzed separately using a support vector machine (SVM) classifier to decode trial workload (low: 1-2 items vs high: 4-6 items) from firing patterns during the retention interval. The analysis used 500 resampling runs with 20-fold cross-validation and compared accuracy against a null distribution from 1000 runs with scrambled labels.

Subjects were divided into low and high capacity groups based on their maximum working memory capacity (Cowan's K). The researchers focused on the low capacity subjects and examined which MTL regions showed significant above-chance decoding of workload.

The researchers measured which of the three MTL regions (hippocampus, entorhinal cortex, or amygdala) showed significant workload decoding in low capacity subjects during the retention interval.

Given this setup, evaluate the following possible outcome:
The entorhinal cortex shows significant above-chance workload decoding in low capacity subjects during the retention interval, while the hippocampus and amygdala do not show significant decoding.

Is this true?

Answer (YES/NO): YES